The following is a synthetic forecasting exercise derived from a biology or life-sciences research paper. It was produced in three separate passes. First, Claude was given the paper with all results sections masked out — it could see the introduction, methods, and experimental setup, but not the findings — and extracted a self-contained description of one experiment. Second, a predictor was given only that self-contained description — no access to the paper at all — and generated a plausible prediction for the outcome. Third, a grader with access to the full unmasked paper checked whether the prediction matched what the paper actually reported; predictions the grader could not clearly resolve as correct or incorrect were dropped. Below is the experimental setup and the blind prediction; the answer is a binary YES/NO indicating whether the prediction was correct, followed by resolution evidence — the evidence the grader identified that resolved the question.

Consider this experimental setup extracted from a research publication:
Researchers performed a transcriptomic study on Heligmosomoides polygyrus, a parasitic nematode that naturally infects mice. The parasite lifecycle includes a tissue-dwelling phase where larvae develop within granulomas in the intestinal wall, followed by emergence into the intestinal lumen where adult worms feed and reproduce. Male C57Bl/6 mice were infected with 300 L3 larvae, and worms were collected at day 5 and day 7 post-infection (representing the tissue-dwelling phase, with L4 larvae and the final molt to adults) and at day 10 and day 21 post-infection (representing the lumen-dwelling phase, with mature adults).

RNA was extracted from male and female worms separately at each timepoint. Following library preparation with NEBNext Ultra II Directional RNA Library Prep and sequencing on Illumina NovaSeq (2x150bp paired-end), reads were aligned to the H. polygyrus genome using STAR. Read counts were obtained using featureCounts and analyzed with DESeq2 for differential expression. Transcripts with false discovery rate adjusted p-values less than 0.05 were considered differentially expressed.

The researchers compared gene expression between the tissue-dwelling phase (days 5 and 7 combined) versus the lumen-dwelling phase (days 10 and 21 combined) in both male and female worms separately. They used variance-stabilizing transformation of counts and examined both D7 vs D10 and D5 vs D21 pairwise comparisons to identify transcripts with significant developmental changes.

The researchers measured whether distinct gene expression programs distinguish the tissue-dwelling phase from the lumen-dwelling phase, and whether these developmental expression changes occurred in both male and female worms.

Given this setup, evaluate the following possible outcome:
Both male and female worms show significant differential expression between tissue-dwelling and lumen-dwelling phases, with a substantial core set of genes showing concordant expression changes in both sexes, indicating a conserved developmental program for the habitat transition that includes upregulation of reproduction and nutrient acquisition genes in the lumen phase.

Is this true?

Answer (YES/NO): NO